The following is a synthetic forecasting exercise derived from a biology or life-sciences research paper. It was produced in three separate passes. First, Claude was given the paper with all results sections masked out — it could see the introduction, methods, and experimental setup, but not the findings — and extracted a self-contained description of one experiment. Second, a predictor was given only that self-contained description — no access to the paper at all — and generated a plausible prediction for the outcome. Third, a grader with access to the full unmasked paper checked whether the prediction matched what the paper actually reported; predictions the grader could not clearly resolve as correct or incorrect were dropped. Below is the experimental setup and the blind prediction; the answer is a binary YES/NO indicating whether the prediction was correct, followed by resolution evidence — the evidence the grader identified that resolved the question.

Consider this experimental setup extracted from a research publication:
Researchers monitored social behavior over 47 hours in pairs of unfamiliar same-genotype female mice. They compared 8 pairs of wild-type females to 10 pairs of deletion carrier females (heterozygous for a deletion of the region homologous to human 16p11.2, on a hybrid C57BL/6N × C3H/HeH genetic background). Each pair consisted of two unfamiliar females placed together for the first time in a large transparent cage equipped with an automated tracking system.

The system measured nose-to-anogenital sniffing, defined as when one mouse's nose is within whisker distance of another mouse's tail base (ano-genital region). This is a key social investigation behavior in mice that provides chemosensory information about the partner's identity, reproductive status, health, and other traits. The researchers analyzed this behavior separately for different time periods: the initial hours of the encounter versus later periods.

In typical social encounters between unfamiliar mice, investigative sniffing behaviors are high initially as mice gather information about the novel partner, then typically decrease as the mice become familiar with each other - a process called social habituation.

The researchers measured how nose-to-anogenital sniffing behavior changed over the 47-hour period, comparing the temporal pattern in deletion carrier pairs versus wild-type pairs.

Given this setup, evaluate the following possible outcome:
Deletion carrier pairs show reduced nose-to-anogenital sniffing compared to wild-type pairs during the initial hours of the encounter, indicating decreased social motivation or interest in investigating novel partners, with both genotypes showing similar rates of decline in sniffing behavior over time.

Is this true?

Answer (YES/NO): NO